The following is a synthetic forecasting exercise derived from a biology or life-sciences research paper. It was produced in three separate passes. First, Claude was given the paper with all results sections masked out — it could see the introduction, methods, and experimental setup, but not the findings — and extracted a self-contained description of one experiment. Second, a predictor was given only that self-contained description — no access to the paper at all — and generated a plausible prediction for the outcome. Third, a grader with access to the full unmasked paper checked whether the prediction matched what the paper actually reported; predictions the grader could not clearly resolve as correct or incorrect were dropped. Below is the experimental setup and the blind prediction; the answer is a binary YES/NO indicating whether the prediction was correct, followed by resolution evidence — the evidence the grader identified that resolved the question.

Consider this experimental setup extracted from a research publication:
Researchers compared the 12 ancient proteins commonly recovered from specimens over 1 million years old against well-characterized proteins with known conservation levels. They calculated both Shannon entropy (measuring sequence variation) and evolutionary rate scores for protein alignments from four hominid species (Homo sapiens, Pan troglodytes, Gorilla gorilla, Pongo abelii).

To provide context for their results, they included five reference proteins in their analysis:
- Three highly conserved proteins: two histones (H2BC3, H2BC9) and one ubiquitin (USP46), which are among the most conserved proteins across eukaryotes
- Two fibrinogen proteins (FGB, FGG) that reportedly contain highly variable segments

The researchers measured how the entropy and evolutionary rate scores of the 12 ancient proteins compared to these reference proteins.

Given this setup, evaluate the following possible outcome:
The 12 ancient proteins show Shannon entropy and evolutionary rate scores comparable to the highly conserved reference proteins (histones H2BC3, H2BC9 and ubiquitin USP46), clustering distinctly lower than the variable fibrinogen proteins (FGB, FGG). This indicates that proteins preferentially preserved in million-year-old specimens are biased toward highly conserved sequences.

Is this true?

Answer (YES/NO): NO